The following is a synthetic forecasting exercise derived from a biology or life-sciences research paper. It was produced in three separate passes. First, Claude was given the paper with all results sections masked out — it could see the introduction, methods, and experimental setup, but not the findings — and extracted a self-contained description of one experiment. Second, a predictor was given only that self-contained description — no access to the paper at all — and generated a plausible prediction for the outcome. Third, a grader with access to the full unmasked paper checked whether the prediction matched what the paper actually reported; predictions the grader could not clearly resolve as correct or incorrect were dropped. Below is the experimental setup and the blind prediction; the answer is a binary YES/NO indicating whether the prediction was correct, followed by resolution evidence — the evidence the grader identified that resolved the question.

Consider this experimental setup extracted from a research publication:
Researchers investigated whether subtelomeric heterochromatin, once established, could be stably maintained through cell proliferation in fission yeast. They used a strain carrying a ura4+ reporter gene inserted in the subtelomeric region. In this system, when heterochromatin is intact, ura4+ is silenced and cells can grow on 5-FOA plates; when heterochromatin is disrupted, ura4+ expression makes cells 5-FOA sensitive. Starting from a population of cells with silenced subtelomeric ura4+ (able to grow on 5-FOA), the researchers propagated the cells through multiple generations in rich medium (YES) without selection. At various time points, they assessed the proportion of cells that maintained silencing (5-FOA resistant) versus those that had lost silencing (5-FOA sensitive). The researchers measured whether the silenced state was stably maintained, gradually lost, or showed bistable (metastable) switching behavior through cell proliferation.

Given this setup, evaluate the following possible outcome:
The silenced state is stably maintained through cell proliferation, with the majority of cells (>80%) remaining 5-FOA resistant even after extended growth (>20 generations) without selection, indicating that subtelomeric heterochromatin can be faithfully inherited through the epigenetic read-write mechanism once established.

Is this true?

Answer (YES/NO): NO